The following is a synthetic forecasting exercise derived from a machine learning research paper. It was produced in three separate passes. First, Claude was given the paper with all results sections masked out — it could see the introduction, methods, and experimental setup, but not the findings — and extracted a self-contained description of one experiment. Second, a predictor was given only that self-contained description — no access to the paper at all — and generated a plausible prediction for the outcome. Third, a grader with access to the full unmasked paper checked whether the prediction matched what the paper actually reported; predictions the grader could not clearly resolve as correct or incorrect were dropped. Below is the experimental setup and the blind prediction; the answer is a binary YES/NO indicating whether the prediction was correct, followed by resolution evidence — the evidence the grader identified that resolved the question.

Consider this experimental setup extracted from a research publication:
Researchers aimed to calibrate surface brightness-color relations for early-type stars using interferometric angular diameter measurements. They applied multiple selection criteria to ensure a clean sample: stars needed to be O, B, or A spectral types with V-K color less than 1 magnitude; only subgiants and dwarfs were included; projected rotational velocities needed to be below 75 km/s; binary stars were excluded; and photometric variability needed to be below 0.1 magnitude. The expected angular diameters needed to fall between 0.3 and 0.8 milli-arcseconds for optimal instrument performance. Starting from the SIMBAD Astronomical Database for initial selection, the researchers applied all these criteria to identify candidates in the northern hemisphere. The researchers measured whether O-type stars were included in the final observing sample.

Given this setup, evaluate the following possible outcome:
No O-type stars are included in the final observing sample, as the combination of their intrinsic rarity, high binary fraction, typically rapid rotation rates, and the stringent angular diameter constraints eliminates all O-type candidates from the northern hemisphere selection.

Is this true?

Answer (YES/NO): YES